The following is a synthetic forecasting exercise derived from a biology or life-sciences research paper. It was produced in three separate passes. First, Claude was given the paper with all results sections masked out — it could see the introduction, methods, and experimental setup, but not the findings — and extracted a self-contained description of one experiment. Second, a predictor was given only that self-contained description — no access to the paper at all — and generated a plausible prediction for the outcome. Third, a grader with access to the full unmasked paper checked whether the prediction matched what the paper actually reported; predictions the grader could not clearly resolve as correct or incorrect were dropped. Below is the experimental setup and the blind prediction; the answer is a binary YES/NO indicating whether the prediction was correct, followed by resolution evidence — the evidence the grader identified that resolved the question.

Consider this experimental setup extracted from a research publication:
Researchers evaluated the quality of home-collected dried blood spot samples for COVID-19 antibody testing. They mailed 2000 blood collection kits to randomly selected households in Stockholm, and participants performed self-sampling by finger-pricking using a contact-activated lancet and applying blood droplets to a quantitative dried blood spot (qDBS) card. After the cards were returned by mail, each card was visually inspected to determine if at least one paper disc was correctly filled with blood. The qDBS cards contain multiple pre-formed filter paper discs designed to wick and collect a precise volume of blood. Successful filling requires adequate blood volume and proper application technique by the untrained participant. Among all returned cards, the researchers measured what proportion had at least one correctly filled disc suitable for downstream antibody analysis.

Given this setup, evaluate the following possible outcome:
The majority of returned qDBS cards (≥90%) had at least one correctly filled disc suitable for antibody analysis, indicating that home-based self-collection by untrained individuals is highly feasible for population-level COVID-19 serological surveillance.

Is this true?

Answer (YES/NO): NO